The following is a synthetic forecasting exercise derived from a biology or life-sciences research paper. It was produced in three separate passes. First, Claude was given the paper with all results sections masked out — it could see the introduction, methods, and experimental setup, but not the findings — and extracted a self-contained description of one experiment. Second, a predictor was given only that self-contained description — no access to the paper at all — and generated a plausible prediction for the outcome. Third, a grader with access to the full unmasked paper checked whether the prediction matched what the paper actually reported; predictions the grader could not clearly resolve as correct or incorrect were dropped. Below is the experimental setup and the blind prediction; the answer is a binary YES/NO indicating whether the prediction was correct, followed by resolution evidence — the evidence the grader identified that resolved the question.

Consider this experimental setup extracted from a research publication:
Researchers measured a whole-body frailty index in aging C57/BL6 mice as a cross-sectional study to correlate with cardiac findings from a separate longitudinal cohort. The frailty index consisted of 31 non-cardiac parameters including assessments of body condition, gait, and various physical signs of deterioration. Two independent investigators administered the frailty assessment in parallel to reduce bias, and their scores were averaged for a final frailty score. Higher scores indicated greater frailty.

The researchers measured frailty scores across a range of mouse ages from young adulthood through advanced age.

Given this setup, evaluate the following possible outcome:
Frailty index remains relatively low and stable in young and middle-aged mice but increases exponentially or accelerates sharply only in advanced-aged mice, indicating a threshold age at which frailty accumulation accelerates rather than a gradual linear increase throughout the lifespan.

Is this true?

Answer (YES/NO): YES